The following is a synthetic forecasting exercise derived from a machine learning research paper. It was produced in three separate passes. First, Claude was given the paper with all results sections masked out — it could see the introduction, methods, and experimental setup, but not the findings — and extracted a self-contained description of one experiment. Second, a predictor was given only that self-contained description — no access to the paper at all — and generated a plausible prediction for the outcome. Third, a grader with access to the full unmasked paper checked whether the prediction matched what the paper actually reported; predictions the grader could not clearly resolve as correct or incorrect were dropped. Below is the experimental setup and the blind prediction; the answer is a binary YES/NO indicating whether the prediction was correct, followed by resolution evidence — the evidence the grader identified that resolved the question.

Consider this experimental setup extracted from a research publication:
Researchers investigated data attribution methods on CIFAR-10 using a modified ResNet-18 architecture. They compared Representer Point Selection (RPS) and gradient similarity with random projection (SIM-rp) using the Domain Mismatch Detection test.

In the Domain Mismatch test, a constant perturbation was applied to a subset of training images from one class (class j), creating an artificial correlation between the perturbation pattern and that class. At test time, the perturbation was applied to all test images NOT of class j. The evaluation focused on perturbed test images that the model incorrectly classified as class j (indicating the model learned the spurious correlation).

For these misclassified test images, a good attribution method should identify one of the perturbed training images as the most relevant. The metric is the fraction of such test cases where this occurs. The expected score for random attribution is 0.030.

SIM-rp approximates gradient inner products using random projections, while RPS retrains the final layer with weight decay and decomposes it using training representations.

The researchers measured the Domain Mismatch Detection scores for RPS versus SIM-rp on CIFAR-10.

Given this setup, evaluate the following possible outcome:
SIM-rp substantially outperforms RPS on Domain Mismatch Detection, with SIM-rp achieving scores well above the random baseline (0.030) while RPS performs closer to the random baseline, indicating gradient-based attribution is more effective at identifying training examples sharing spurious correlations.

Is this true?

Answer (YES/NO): NO